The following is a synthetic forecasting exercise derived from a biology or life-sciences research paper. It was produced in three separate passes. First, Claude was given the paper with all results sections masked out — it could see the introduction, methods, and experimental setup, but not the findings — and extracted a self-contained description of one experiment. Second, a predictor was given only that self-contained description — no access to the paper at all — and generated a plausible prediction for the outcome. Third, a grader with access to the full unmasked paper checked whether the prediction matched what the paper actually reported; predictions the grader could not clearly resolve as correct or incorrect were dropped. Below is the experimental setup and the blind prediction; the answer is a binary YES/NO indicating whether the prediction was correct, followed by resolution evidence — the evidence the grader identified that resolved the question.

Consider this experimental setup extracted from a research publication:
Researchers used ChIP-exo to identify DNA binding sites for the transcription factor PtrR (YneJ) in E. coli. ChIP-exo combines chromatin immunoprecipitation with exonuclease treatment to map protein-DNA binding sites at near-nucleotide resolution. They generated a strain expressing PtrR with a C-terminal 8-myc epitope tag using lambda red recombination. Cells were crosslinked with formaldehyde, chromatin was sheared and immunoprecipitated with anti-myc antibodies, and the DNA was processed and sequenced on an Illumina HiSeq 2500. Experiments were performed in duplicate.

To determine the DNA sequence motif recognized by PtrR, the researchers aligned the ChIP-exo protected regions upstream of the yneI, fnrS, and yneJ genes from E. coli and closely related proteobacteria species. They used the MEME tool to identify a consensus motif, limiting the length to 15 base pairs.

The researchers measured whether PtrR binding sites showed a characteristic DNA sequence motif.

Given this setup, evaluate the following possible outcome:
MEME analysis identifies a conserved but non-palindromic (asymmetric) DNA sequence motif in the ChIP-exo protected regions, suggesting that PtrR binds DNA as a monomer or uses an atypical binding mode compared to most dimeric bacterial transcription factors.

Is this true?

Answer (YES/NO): NO